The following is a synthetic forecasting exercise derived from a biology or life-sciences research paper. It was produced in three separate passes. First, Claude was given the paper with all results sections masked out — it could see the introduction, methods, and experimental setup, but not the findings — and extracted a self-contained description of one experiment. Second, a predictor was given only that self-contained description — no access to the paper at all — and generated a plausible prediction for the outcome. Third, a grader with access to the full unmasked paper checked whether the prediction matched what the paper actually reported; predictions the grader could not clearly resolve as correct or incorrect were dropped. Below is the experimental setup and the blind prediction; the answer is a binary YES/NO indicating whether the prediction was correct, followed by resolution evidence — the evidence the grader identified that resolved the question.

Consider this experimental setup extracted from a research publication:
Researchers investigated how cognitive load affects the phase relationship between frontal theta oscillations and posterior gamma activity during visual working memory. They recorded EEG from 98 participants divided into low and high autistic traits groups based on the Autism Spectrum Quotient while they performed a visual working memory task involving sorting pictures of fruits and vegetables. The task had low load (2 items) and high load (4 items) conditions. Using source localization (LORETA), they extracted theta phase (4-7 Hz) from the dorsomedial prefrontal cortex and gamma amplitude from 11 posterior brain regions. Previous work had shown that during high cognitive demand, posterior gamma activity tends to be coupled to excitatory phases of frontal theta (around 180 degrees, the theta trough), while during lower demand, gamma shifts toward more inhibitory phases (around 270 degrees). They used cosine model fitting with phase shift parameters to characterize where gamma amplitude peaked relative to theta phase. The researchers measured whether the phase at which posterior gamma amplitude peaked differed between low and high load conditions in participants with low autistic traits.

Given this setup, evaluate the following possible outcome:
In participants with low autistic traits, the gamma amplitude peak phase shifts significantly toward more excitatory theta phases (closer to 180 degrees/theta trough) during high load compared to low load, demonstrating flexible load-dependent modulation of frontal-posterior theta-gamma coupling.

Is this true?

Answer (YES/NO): YES